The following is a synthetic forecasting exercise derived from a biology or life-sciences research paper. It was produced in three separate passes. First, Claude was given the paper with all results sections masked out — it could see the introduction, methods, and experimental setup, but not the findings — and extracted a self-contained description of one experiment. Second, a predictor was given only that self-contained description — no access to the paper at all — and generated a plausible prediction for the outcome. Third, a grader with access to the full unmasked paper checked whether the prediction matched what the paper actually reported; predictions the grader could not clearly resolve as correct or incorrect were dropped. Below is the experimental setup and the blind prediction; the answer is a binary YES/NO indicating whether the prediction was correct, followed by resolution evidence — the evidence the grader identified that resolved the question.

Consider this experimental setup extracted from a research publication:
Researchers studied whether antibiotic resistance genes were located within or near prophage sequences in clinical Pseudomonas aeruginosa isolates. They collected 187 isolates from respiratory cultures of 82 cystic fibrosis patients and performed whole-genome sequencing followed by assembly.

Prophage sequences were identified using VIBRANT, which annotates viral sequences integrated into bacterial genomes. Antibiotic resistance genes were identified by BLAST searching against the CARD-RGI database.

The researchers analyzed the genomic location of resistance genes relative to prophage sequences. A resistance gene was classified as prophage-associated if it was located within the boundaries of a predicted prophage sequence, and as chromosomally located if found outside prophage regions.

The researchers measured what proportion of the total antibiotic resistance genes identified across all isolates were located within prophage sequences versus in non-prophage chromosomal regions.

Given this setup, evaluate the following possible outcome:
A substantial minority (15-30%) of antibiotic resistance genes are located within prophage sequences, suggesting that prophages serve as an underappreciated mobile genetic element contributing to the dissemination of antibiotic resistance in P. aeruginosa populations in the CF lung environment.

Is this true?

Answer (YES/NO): NO